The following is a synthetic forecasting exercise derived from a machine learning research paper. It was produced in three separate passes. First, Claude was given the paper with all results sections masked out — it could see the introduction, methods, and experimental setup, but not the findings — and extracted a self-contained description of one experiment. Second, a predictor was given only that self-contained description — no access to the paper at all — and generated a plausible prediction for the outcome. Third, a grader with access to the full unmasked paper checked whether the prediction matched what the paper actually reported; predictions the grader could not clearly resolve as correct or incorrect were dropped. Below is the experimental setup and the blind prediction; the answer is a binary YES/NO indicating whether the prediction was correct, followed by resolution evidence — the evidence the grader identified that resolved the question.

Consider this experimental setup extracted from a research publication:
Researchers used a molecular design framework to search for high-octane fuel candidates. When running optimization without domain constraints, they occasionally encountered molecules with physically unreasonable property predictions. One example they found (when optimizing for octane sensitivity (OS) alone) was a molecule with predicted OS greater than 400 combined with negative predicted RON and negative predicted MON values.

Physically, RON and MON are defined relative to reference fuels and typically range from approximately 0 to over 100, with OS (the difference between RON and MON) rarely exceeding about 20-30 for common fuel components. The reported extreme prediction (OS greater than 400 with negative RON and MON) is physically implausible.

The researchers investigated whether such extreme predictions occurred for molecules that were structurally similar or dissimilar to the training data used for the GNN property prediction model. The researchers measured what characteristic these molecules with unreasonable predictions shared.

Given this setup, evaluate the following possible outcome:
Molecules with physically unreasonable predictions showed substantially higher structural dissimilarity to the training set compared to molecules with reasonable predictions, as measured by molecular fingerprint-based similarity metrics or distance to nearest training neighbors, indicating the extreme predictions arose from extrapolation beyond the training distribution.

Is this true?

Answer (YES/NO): YES